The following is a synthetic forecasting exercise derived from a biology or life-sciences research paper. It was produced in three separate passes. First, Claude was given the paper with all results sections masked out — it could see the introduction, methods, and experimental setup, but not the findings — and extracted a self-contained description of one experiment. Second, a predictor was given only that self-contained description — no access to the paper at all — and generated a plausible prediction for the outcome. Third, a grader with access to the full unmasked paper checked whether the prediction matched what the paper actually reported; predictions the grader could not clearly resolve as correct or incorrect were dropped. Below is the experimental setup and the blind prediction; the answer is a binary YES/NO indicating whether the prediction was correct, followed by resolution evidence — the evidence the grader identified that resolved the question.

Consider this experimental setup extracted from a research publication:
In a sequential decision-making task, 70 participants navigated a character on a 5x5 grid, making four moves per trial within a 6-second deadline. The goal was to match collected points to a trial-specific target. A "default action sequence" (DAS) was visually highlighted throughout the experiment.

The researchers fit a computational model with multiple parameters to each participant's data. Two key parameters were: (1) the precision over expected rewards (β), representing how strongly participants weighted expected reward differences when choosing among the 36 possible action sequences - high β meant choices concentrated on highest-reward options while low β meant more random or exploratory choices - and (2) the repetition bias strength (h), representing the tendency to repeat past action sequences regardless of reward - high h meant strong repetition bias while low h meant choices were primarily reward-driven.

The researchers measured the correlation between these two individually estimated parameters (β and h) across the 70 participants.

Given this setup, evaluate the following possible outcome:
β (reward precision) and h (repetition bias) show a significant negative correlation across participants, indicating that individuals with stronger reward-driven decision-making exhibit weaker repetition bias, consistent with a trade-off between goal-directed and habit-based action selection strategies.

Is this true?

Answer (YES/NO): YES